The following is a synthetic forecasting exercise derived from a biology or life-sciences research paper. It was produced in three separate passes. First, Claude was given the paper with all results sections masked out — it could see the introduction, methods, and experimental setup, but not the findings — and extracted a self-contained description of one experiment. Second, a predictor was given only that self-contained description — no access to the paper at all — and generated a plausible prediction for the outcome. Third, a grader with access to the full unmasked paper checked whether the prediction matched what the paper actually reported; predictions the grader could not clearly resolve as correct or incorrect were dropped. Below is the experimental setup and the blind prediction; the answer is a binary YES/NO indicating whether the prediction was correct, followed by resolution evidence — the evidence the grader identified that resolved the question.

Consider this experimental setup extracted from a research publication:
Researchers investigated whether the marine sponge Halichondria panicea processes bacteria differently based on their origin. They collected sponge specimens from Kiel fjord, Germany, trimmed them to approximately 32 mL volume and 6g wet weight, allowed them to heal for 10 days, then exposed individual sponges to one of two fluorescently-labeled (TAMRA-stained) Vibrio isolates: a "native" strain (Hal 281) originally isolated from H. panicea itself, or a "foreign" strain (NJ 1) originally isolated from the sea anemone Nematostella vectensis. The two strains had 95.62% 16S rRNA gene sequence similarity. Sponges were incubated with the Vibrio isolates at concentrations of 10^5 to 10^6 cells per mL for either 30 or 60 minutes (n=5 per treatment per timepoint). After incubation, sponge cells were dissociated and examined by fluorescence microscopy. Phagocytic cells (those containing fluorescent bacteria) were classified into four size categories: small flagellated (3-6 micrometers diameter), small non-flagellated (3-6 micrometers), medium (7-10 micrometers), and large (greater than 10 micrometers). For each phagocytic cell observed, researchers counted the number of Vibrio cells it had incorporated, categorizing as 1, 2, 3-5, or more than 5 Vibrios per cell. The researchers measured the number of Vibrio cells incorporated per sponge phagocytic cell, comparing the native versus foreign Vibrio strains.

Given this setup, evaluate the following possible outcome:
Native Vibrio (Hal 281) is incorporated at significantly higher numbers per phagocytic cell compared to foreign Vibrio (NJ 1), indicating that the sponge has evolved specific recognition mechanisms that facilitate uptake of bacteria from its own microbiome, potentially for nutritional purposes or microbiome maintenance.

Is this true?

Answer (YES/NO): NO